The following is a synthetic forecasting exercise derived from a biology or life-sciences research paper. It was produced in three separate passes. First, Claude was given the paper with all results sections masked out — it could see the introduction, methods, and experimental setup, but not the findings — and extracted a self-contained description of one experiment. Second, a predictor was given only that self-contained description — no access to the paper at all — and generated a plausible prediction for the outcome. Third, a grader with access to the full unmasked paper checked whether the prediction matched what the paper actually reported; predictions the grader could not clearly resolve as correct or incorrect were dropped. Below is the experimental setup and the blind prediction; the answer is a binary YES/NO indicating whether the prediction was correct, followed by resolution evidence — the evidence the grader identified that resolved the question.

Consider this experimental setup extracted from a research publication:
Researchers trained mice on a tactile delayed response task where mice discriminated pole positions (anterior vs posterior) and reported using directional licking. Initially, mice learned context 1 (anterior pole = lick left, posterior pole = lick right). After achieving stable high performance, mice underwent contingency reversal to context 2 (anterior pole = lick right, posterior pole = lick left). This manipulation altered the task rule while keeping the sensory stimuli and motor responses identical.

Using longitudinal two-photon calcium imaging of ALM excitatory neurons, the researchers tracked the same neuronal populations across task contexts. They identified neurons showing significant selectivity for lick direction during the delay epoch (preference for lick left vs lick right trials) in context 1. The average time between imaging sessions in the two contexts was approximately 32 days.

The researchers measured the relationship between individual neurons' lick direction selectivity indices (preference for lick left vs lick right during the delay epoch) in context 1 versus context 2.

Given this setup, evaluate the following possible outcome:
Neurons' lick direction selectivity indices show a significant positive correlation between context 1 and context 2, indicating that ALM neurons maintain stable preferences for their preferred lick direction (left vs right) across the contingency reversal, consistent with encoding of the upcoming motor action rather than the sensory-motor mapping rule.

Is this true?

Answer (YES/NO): NO